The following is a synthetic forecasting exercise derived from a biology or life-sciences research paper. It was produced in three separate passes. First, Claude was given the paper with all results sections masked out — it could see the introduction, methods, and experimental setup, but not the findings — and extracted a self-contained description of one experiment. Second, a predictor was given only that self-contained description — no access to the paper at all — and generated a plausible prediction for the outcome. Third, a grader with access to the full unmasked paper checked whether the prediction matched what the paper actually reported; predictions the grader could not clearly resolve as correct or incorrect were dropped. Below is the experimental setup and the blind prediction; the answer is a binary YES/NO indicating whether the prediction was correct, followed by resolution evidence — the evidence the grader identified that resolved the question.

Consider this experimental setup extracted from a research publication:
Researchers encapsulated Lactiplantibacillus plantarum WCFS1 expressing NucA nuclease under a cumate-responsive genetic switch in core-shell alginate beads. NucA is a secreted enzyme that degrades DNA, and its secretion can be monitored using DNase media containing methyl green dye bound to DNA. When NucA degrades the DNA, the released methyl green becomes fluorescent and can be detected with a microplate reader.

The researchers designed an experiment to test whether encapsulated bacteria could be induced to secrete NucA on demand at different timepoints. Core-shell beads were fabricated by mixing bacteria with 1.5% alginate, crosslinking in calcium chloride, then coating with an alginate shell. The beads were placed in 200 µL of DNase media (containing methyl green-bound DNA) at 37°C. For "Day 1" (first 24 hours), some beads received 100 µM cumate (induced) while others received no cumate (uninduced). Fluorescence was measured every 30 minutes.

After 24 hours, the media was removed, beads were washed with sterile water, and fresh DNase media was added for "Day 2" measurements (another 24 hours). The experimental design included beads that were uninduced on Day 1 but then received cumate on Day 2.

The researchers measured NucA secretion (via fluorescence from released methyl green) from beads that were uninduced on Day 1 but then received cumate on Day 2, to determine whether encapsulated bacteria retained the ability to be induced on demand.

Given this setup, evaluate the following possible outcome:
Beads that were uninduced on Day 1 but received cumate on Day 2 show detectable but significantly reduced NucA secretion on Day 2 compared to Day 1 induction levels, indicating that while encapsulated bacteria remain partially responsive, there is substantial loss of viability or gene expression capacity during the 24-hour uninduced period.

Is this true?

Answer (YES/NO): NO